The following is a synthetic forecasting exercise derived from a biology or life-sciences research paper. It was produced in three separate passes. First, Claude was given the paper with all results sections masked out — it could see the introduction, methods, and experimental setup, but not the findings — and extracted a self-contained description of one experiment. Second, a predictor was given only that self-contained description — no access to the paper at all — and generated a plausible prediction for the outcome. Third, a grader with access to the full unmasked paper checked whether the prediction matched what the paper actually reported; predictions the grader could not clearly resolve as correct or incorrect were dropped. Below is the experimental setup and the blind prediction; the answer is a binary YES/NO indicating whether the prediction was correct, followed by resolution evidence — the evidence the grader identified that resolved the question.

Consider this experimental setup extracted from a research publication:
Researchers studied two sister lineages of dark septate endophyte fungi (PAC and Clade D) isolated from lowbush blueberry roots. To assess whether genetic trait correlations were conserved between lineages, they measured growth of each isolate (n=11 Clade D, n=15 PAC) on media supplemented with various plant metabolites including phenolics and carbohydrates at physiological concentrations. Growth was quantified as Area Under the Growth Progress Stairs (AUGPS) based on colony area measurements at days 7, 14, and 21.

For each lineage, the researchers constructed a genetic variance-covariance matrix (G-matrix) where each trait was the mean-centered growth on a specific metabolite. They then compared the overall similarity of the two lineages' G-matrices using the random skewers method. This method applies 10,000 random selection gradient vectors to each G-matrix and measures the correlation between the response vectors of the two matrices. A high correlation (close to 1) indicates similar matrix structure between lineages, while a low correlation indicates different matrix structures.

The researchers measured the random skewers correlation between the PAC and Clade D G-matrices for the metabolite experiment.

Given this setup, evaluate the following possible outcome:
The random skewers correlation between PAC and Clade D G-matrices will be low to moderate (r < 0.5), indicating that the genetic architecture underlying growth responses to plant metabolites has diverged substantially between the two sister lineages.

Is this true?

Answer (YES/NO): NO